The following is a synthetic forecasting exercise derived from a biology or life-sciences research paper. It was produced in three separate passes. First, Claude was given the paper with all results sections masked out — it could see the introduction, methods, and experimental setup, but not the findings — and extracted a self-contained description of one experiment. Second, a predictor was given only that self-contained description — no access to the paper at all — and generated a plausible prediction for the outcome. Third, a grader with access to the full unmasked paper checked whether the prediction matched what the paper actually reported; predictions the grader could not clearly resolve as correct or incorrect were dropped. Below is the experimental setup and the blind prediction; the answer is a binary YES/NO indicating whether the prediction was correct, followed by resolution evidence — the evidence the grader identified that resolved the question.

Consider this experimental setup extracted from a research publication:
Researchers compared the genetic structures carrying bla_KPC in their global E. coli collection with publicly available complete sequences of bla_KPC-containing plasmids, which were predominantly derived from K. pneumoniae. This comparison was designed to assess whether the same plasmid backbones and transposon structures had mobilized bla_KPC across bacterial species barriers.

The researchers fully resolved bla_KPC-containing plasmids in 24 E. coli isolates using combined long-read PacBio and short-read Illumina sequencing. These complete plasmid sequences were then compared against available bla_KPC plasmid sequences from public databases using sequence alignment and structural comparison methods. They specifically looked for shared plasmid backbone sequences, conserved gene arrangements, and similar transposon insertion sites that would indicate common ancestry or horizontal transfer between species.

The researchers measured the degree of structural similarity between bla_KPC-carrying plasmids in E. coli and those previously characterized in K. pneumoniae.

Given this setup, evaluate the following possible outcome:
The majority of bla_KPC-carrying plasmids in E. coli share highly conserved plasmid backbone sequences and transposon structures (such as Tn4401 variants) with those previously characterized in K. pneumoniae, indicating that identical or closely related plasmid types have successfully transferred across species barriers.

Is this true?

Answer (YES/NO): NO